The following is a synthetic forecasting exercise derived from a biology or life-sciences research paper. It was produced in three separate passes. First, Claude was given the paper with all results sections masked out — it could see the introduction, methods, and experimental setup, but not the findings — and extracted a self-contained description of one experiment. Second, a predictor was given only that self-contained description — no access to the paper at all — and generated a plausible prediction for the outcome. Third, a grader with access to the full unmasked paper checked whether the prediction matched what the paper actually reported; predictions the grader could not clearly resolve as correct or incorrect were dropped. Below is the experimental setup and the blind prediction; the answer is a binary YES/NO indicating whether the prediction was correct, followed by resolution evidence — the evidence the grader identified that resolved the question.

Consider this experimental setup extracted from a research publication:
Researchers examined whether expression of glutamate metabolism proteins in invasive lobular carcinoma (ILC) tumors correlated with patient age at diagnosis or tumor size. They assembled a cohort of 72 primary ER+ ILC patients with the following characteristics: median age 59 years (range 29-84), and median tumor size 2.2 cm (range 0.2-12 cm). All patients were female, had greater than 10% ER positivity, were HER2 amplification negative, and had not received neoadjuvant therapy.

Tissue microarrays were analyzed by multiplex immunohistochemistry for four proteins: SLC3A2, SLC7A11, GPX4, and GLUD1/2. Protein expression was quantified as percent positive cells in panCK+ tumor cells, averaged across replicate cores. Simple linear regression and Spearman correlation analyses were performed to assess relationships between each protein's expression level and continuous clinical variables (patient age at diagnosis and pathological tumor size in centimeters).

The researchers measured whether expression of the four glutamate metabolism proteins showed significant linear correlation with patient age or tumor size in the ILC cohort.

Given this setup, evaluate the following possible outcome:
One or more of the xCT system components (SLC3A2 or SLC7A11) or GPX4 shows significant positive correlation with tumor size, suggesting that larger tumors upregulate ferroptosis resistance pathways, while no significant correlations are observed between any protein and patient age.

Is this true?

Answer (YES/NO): YES